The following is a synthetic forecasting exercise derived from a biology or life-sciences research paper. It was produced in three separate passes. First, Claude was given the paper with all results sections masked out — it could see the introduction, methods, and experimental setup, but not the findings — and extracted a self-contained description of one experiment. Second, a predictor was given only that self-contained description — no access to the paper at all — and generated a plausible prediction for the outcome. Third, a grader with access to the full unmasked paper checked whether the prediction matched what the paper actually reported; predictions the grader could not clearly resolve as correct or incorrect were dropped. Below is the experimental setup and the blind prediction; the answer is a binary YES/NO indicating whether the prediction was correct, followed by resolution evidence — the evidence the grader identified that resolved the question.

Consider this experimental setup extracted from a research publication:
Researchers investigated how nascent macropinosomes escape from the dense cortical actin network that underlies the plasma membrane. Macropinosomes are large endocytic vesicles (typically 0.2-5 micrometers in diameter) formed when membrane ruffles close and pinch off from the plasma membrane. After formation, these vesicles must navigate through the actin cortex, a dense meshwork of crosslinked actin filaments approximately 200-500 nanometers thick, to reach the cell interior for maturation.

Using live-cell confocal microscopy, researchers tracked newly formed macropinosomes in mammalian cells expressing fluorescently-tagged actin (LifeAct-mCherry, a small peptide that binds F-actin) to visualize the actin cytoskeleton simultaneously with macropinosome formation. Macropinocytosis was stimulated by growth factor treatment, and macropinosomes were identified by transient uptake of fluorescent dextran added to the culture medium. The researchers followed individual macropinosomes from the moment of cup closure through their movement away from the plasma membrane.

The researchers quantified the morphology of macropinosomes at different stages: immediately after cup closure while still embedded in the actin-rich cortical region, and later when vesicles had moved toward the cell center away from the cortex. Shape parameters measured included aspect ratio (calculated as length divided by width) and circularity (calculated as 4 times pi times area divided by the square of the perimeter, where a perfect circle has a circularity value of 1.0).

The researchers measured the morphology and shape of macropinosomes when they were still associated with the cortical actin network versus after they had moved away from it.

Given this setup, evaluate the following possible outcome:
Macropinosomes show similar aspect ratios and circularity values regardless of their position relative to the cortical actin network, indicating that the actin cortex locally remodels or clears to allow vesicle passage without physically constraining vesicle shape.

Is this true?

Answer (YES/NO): NO